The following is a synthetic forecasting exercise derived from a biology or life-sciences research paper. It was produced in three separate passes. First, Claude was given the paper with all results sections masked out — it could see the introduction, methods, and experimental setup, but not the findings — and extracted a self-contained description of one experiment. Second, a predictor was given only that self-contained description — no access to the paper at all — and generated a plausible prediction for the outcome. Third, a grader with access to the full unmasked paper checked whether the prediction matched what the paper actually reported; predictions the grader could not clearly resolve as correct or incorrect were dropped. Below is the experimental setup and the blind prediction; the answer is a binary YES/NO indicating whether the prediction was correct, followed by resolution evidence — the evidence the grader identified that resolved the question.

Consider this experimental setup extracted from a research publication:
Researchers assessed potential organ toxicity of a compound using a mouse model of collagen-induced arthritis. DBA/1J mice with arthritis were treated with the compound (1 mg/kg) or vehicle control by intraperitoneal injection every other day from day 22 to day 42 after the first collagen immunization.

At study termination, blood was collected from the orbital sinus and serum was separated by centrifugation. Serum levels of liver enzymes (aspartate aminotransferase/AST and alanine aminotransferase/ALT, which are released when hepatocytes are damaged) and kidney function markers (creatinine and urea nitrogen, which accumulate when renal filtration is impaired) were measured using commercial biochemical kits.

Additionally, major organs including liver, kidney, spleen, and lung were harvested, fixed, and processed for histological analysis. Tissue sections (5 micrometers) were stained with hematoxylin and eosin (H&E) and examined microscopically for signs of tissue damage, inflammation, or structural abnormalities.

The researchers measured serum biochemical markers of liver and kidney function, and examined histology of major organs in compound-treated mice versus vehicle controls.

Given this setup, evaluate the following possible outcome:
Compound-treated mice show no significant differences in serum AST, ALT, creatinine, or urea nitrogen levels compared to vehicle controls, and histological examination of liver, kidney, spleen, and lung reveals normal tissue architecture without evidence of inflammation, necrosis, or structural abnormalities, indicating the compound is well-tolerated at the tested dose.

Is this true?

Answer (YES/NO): YES